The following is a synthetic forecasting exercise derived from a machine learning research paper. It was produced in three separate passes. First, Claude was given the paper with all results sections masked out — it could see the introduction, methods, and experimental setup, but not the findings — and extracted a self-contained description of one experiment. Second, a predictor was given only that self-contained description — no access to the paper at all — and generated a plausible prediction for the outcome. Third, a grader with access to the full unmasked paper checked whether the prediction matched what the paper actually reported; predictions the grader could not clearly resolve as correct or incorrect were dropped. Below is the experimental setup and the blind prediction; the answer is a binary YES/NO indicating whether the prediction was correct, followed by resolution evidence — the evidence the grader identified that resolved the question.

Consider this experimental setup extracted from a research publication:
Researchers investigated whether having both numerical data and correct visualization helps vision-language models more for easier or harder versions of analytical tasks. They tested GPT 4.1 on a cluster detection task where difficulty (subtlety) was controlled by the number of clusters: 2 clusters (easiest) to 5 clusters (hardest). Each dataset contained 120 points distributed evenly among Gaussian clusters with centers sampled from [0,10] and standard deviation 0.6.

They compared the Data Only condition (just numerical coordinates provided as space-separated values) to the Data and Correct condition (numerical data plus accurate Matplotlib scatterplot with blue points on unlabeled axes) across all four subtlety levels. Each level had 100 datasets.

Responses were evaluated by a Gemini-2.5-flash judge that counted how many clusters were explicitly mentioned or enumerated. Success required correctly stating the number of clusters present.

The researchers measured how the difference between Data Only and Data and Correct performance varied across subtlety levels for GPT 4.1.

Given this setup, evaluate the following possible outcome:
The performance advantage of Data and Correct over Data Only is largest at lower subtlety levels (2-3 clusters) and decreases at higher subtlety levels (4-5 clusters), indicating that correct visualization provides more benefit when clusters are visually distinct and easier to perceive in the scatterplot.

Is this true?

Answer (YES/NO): NO